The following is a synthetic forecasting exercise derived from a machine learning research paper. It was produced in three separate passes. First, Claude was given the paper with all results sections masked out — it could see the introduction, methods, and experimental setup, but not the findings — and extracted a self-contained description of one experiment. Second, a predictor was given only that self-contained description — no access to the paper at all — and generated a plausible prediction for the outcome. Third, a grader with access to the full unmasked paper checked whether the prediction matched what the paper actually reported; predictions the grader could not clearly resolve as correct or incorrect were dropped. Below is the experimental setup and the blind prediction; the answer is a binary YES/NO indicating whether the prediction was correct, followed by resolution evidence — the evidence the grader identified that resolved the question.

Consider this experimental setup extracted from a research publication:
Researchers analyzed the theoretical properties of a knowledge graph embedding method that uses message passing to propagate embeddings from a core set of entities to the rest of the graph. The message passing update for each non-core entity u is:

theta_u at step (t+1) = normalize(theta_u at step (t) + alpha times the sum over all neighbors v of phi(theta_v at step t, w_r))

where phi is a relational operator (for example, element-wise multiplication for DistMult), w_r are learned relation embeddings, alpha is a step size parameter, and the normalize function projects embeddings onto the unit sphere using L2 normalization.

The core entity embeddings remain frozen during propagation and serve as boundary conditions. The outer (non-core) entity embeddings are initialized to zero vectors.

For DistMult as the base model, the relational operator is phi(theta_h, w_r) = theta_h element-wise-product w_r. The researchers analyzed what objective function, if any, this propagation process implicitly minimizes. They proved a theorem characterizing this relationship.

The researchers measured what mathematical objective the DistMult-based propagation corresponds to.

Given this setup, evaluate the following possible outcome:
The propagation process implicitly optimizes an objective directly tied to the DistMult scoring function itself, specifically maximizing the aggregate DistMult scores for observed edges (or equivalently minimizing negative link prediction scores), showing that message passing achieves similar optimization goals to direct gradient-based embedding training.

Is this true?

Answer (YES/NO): NO